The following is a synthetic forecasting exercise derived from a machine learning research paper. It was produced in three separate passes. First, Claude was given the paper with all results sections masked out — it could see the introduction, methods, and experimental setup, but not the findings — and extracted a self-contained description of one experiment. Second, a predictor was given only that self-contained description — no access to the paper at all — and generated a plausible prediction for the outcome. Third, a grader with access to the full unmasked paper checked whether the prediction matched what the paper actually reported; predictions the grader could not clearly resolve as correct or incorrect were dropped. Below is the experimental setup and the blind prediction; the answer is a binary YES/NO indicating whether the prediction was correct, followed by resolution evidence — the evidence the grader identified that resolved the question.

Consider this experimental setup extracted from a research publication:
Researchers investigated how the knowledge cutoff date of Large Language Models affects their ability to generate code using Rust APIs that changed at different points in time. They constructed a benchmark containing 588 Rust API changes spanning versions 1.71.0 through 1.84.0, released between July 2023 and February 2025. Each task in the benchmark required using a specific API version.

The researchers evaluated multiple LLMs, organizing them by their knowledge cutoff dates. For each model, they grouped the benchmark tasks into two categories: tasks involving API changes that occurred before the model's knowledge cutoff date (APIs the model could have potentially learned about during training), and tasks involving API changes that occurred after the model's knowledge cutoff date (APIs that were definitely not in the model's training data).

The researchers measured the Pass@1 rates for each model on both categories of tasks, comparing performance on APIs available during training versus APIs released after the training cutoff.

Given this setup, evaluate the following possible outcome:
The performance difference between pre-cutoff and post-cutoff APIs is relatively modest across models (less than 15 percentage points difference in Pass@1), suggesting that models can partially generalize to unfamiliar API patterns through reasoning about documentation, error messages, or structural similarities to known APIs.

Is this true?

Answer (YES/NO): NO